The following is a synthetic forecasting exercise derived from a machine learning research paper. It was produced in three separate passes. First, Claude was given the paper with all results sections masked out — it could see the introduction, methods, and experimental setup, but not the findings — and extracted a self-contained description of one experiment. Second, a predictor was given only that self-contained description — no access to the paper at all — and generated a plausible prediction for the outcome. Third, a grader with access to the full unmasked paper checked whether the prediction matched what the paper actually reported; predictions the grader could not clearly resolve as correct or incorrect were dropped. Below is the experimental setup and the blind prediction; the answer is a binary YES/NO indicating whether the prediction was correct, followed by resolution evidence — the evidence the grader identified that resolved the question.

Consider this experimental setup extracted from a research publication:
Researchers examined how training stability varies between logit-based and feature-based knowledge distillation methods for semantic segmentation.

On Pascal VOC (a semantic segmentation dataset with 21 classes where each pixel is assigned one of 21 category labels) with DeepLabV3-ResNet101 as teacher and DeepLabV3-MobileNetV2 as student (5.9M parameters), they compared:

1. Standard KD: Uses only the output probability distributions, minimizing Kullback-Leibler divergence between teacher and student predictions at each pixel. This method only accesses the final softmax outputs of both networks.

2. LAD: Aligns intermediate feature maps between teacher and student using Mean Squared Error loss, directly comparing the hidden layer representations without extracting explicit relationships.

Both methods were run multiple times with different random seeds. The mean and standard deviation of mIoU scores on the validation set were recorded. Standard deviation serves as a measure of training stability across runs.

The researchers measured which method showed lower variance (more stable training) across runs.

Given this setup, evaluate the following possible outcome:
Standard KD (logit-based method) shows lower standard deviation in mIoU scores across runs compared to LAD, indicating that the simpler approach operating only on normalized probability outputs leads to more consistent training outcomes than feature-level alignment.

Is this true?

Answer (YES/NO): NO